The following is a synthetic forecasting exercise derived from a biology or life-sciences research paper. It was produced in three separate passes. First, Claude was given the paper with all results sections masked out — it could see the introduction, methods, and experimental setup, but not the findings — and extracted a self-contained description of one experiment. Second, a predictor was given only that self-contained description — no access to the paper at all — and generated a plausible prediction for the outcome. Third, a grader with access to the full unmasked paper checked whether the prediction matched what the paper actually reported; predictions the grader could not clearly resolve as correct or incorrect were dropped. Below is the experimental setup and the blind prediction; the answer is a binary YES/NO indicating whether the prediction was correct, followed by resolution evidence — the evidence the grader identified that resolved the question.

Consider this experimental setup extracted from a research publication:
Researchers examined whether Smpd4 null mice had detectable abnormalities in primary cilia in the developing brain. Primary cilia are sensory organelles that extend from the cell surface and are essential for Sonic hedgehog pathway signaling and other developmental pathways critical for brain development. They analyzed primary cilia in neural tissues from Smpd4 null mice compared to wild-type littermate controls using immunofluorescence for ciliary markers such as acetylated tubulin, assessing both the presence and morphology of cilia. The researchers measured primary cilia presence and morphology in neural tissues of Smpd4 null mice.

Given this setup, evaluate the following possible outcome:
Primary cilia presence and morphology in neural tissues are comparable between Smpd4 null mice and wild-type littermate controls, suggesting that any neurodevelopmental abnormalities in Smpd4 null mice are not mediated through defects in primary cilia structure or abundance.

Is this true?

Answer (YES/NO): YES